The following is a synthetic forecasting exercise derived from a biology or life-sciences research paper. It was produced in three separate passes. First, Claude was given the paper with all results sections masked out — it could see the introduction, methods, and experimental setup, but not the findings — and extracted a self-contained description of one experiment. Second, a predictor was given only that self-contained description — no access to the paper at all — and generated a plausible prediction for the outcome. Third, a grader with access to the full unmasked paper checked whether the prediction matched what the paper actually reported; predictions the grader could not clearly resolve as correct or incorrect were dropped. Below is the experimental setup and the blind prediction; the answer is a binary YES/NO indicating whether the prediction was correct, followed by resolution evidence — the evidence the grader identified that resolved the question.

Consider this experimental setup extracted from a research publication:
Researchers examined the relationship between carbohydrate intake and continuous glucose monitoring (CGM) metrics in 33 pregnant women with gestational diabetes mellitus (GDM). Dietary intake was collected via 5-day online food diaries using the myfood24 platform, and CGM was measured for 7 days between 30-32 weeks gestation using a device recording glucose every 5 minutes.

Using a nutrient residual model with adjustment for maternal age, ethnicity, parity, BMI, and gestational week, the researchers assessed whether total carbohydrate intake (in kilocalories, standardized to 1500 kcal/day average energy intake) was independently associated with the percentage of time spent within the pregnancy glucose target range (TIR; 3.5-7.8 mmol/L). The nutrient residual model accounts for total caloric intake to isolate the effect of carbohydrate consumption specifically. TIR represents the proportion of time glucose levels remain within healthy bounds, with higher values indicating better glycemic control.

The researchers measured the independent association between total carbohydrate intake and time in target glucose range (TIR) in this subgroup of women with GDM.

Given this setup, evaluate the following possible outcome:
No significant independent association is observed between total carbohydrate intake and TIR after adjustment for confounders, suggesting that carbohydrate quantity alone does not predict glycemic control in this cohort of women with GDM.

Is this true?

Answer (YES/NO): YES